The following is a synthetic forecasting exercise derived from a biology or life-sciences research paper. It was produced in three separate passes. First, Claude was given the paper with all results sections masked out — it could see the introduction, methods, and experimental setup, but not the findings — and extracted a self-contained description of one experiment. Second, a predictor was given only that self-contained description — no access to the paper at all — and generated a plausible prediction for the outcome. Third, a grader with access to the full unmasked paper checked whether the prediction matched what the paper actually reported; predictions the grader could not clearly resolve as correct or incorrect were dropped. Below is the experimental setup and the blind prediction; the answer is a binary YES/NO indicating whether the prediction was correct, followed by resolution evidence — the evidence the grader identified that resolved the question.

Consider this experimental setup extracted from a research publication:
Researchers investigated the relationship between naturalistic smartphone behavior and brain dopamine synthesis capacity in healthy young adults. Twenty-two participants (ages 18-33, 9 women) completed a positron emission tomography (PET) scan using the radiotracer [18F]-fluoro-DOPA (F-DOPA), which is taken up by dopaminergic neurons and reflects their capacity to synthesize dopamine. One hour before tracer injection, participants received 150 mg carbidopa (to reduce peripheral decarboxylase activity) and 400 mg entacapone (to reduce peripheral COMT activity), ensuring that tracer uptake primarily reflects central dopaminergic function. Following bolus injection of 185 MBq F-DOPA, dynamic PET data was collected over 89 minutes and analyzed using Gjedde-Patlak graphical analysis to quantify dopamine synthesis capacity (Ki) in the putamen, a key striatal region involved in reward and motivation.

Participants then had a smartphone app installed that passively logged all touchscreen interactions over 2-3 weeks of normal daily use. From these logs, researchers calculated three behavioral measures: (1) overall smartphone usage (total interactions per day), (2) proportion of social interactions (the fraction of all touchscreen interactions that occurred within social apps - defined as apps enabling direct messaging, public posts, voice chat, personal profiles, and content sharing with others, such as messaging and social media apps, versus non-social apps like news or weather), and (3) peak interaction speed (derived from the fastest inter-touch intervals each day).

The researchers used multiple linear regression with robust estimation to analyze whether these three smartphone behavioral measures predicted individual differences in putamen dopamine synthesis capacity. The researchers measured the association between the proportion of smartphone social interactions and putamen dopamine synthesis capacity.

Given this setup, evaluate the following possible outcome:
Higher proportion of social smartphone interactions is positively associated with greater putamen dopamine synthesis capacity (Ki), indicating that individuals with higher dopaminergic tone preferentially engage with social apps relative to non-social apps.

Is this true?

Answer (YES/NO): NO